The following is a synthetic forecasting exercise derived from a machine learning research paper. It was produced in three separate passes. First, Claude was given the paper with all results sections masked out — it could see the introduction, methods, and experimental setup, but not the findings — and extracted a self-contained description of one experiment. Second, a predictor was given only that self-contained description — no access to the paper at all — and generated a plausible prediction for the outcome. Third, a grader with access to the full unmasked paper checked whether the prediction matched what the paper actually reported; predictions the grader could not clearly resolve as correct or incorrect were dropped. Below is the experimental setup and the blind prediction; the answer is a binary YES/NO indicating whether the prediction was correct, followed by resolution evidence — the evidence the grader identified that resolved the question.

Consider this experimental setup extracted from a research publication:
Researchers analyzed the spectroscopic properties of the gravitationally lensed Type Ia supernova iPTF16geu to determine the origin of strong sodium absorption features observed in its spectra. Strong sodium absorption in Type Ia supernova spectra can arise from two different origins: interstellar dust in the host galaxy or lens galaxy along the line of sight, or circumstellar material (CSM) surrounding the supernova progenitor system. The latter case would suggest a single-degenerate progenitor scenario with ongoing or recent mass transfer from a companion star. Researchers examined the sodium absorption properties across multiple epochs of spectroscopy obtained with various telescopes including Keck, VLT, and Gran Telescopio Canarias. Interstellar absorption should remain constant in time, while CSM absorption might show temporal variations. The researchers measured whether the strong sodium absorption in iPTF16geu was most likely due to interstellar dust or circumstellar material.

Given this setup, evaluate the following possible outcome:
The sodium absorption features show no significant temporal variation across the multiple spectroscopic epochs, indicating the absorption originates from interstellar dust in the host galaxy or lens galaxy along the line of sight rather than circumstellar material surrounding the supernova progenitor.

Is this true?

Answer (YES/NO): YES